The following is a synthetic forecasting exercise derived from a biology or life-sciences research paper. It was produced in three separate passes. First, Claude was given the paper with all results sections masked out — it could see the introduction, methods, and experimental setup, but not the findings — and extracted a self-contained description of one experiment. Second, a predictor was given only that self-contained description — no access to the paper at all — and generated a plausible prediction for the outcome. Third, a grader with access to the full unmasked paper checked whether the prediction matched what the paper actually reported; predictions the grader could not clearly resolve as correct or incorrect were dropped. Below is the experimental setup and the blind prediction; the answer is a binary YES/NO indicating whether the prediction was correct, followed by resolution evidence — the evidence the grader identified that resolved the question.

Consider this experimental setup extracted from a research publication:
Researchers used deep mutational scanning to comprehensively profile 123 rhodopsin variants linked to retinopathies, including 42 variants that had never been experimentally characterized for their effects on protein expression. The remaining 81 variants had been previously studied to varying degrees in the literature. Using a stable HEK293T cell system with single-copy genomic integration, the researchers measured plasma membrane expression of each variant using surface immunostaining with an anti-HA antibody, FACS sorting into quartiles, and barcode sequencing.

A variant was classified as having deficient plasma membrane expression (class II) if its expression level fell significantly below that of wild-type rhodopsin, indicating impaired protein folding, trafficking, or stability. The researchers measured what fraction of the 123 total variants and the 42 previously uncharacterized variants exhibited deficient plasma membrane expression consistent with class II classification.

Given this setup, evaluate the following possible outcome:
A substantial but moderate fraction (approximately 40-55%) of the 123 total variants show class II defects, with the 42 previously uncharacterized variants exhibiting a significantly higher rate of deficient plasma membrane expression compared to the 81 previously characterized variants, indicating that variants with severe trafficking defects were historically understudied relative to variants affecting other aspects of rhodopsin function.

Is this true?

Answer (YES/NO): NO